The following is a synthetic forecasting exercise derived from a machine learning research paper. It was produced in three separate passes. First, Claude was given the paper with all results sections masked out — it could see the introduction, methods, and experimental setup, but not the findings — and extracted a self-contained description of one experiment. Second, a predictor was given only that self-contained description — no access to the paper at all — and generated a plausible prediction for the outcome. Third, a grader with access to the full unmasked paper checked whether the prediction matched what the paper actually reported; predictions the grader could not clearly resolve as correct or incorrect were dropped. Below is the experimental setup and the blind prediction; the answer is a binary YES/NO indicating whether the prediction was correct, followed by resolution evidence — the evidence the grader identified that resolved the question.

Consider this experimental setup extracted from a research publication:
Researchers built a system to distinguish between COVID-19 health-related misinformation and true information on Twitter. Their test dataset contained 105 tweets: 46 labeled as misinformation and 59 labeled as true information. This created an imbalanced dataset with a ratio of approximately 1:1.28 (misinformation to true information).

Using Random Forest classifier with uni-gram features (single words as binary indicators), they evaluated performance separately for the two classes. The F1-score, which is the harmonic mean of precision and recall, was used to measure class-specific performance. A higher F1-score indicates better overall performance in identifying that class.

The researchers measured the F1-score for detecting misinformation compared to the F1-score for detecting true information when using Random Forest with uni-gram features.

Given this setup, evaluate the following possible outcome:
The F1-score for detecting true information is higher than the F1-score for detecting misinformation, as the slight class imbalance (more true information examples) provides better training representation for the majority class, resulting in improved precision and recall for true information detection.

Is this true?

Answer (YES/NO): YES